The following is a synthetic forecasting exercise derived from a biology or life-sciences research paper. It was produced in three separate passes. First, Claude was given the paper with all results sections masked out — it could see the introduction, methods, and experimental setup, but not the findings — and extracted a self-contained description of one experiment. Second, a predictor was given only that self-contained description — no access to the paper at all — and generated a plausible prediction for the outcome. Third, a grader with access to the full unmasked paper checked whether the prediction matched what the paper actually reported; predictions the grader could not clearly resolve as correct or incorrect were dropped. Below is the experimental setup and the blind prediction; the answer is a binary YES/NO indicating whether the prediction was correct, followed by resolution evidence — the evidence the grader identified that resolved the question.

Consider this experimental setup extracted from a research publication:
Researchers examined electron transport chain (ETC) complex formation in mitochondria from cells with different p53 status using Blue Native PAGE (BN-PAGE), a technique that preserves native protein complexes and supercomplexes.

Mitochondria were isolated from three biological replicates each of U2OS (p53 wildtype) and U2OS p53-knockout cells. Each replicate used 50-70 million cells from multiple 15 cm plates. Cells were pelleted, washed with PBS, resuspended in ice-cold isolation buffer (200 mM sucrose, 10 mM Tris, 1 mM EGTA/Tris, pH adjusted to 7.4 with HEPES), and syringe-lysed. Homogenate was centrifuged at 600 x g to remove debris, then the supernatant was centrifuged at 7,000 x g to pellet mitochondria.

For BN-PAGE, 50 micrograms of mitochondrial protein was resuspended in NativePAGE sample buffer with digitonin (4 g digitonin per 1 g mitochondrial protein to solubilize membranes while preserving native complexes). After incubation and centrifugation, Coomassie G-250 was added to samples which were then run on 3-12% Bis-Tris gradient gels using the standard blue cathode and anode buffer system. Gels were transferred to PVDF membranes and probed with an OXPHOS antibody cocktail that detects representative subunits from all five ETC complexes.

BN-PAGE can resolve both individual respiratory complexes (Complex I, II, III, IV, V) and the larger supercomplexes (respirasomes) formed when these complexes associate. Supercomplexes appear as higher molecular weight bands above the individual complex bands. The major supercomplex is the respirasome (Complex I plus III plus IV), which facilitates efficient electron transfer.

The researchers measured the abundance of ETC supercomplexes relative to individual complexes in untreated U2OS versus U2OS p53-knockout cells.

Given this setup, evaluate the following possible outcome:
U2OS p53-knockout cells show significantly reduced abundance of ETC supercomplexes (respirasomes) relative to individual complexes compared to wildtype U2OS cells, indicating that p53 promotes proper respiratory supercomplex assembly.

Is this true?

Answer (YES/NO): NO